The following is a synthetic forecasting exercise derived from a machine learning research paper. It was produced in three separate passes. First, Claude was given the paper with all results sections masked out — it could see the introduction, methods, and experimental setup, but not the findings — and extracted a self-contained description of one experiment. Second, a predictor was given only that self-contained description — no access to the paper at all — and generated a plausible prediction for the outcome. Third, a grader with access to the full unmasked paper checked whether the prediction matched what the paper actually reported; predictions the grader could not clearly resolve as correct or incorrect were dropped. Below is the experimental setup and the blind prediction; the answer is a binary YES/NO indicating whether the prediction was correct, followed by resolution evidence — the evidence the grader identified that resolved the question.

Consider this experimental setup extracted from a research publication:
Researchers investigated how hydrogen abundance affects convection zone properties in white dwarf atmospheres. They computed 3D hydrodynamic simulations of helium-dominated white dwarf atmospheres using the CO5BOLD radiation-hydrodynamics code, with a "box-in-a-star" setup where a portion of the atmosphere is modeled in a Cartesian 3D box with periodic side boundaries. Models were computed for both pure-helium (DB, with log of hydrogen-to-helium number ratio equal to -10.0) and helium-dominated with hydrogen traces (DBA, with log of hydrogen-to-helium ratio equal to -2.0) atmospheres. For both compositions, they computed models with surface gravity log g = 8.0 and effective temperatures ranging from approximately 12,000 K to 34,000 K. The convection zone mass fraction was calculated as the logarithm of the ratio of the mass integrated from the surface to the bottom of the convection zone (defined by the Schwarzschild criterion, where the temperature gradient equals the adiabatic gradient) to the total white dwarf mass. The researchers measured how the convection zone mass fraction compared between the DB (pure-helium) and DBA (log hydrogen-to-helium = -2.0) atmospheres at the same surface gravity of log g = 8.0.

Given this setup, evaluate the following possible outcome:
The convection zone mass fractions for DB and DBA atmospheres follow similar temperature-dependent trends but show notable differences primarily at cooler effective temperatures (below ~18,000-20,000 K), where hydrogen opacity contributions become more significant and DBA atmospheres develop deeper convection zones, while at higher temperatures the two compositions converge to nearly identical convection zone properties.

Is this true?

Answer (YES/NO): NO